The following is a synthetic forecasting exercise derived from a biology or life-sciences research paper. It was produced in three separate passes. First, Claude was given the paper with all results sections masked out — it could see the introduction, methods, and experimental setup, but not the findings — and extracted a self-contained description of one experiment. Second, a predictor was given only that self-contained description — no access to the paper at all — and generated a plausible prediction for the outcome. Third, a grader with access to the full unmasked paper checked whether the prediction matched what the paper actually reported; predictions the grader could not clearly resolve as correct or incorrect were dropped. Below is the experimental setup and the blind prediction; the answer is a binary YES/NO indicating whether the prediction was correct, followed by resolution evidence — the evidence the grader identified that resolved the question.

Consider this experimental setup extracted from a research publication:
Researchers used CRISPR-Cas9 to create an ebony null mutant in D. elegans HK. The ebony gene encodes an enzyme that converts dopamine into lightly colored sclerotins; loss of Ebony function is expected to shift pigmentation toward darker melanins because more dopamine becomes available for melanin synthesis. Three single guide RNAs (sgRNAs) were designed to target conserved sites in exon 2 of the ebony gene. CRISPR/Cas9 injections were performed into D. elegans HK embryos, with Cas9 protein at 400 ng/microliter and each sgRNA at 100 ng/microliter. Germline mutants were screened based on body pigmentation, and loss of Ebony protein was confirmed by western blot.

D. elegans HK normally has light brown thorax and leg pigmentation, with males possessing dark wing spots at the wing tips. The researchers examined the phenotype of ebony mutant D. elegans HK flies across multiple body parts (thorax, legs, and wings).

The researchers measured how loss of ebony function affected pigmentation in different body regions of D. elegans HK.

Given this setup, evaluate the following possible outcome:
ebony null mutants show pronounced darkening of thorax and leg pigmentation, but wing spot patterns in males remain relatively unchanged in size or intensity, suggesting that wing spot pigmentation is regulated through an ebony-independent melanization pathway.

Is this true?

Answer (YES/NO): NO